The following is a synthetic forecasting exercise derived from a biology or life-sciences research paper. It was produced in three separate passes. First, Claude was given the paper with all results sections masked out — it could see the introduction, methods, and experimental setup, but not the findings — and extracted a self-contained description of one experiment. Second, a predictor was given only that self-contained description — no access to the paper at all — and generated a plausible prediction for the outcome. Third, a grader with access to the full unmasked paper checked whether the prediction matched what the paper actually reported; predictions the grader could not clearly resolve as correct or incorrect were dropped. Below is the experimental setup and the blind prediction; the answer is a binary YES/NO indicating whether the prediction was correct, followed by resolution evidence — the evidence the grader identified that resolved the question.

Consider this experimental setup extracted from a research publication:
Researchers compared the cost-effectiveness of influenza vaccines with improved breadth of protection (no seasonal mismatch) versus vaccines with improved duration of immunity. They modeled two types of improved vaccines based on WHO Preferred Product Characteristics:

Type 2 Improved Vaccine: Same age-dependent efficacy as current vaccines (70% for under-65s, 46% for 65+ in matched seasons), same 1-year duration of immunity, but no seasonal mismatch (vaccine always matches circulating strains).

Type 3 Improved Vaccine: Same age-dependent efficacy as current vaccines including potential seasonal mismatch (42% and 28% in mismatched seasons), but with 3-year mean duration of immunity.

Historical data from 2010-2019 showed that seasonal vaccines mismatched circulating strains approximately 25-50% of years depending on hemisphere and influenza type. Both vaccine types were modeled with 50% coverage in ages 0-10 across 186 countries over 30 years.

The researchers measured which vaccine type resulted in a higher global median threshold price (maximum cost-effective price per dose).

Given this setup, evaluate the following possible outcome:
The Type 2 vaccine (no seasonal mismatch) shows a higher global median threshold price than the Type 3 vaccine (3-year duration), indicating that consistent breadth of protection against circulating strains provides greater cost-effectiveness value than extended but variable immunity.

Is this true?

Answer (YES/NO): NO